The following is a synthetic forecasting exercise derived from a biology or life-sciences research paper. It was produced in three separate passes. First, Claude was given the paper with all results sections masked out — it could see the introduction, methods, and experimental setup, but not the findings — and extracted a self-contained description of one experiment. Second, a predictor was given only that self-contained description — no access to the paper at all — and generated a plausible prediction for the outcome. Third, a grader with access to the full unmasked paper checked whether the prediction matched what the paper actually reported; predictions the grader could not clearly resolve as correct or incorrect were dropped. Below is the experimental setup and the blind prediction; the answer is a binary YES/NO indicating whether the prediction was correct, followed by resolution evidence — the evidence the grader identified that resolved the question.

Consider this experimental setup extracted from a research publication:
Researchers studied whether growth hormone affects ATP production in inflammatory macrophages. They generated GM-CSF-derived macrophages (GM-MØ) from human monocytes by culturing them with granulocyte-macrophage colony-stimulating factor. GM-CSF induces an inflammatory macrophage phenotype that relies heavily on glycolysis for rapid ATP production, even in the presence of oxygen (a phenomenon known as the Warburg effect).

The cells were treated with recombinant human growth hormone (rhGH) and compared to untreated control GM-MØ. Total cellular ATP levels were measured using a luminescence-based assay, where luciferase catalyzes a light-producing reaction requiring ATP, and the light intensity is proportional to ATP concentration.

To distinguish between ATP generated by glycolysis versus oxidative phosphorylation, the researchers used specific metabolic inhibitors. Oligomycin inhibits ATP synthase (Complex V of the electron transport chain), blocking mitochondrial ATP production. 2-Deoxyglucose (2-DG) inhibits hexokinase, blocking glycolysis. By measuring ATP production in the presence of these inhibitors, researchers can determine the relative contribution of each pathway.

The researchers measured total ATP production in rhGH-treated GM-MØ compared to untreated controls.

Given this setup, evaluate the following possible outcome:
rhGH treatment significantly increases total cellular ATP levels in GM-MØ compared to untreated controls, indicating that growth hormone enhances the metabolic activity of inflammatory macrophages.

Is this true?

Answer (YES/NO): NO